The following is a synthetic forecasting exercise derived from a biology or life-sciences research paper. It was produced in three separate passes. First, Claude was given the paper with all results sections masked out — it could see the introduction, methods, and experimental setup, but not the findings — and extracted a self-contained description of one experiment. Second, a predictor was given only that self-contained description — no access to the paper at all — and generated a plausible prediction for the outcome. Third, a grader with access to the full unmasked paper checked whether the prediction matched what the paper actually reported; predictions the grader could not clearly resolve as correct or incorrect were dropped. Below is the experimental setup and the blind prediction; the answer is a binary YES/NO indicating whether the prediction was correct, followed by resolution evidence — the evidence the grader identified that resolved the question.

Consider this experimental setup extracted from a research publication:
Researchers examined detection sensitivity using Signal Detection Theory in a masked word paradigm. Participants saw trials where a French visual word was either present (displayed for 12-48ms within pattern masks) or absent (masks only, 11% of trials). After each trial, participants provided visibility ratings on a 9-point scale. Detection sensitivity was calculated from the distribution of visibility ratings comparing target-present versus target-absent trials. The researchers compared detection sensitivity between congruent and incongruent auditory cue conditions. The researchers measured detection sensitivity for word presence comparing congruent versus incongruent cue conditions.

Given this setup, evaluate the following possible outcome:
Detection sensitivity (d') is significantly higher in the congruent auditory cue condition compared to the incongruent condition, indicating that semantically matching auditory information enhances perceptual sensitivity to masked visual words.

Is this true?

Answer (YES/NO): YES